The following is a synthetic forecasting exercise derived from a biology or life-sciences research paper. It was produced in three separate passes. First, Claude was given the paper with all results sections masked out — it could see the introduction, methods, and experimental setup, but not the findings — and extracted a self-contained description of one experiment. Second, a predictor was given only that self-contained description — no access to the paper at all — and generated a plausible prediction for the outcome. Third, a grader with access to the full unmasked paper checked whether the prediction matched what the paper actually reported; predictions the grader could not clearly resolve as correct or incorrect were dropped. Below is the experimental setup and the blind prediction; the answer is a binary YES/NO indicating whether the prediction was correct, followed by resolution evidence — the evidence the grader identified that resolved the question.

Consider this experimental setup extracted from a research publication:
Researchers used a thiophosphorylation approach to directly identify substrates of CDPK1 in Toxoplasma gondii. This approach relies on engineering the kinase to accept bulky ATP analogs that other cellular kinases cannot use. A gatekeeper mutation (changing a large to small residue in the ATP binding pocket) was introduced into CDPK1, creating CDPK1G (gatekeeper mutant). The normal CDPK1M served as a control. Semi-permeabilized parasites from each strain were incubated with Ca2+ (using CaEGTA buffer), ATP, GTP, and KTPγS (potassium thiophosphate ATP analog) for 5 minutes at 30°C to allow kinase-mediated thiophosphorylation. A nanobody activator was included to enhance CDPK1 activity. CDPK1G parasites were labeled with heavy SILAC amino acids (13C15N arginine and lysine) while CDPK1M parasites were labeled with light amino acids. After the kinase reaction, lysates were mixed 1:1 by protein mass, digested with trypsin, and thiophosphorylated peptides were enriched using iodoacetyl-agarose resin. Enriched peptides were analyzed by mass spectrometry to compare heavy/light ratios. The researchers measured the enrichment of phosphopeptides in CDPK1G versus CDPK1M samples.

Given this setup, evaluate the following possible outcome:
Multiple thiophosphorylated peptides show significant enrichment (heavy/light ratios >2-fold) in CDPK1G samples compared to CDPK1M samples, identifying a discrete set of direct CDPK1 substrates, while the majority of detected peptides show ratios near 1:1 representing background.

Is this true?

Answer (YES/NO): YES